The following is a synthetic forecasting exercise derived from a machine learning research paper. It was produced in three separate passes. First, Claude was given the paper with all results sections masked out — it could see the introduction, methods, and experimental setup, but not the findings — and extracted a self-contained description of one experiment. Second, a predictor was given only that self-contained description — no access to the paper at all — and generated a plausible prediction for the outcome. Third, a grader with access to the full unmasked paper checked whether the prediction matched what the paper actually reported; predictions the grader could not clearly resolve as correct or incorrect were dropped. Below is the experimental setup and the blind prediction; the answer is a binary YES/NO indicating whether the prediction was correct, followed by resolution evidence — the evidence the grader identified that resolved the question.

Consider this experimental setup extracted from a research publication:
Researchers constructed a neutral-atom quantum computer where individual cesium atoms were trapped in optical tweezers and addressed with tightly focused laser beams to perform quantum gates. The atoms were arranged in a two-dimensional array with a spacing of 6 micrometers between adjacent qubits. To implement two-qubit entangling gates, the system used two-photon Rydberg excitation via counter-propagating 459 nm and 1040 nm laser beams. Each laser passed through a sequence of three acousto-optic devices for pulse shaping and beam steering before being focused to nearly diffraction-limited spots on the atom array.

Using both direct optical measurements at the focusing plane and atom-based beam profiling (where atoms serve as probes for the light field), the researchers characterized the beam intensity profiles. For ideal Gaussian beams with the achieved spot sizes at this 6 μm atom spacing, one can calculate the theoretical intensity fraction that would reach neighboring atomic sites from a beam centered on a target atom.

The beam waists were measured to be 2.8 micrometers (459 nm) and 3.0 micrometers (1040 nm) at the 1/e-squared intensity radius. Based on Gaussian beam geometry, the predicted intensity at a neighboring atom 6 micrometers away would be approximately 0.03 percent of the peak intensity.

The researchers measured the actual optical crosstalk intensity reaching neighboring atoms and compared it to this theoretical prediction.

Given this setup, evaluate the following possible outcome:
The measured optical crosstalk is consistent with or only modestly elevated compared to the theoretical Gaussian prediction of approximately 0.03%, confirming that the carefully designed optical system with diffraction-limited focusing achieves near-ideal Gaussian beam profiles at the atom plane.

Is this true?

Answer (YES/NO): NO